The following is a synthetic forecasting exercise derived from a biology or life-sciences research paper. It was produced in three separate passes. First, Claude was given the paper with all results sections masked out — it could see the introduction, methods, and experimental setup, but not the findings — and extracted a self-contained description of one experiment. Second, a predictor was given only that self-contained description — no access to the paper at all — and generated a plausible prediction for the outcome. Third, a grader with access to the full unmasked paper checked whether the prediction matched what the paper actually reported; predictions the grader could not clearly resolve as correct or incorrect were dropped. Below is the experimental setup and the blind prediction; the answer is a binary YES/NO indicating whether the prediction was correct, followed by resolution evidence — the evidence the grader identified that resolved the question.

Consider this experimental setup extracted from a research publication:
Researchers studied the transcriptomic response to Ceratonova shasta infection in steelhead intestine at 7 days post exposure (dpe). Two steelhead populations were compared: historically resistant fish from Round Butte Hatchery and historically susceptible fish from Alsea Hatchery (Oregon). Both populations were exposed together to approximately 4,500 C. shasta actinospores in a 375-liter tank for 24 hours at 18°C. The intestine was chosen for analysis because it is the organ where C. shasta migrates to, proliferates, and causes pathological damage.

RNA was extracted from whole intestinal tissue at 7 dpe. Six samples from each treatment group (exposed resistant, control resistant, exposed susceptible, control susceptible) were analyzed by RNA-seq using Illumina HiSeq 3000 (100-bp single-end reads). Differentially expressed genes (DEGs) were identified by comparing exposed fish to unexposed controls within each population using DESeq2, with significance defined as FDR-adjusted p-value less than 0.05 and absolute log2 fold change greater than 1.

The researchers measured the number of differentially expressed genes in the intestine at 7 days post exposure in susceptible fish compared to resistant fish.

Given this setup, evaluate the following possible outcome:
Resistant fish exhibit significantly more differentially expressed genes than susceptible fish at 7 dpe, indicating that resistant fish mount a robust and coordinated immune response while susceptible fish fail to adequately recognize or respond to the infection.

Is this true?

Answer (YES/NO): YES